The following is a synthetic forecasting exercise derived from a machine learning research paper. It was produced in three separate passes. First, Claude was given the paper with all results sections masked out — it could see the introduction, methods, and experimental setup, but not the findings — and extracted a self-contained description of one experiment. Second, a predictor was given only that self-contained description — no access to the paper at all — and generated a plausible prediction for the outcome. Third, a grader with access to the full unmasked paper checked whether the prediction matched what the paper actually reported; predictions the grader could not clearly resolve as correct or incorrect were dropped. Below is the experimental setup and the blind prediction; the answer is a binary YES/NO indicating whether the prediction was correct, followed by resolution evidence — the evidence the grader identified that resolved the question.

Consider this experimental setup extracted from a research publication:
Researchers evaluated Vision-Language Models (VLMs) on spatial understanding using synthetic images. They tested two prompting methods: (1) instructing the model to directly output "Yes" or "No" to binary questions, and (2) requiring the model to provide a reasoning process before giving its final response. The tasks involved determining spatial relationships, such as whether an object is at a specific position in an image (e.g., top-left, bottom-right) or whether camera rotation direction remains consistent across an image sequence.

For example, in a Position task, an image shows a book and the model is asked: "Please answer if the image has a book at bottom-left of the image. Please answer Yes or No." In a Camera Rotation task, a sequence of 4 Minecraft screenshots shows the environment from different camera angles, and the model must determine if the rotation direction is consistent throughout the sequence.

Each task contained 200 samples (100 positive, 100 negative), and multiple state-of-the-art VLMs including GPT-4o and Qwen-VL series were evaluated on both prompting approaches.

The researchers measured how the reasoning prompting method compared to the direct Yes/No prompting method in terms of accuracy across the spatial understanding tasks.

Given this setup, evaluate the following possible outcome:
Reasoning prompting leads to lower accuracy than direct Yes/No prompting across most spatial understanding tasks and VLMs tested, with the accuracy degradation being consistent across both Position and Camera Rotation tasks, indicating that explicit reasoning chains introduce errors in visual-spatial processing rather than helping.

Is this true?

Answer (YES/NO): NO